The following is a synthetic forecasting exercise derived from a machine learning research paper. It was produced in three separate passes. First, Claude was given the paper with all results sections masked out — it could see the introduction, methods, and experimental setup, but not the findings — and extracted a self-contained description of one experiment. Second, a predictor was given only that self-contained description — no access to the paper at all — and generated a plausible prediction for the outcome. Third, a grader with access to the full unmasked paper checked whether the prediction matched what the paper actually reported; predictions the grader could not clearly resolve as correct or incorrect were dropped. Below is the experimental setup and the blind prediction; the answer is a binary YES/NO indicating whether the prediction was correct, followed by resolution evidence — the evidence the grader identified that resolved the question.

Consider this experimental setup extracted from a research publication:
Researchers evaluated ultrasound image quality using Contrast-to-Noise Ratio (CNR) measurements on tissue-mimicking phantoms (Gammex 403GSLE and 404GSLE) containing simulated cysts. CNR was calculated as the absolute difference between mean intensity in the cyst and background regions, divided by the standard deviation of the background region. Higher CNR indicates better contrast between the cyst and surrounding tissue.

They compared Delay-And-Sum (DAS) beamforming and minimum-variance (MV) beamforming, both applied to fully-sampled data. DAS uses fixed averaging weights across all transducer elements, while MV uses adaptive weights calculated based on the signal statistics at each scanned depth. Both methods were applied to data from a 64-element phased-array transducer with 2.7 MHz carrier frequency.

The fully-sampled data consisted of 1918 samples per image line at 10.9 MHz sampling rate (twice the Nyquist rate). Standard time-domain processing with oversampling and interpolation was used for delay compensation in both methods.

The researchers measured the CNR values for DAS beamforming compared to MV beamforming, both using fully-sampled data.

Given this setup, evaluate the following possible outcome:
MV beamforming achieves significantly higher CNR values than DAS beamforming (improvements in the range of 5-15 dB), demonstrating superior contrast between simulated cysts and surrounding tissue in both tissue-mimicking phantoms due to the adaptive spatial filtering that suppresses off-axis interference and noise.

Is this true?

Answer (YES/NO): NO